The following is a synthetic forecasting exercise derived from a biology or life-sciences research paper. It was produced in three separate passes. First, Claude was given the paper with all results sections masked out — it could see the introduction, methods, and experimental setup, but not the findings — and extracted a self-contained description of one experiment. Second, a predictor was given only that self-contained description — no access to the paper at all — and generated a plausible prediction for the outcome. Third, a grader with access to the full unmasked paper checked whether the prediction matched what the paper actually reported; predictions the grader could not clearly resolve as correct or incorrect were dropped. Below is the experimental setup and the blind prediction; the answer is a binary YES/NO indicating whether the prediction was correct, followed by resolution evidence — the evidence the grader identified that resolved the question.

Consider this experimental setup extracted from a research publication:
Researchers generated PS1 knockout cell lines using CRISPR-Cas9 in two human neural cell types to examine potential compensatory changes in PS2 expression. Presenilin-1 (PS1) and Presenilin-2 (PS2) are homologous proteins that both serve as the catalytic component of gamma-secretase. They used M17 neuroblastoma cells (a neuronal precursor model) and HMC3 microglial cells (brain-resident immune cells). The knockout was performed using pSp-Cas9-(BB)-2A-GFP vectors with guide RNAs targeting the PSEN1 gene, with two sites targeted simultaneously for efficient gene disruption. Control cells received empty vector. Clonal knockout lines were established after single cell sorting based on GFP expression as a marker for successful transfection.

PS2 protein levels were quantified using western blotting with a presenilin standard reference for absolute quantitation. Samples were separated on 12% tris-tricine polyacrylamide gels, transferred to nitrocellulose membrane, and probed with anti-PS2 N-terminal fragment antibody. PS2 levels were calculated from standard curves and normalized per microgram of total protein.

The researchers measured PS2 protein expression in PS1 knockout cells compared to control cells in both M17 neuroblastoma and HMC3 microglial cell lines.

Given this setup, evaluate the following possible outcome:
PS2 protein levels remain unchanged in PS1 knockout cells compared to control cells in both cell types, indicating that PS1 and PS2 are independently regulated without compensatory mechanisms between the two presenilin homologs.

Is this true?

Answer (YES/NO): NO